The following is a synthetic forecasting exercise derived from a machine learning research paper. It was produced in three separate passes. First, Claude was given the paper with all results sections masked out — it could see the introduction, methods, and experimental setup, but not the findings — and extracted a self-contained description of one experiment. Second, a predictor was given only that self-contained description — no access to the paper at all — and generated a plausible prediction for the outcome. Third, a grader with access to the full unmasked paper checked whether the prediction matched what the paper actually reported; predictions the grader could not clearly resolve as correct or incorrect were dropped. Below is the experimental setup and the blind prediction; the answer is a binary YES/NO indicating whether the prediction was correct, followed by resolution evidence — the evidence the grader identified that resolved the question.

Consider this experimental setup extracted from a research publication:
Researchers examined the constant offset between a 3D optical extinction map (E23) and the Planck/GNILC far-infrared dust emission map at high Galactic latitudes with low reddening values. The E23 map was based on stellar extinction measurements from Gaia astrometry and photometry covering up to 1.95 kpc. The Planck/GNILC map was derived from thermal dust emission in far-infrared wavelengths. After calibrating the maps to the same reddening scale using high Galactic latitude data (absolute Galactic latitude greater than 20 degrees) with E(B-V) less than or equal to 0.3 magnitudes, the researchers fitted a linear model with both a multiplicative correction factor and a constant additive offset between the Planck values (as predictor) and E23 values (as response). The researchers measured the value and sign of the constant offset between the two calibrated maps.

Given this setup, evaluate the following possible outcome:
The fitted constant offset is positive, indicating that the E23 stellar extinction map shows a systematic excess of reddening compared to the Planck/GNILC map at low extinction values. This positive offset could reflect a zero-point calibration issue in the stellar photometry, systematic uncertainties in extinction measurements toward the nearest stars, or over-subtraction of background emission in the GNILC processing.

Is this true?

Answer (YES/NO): YES